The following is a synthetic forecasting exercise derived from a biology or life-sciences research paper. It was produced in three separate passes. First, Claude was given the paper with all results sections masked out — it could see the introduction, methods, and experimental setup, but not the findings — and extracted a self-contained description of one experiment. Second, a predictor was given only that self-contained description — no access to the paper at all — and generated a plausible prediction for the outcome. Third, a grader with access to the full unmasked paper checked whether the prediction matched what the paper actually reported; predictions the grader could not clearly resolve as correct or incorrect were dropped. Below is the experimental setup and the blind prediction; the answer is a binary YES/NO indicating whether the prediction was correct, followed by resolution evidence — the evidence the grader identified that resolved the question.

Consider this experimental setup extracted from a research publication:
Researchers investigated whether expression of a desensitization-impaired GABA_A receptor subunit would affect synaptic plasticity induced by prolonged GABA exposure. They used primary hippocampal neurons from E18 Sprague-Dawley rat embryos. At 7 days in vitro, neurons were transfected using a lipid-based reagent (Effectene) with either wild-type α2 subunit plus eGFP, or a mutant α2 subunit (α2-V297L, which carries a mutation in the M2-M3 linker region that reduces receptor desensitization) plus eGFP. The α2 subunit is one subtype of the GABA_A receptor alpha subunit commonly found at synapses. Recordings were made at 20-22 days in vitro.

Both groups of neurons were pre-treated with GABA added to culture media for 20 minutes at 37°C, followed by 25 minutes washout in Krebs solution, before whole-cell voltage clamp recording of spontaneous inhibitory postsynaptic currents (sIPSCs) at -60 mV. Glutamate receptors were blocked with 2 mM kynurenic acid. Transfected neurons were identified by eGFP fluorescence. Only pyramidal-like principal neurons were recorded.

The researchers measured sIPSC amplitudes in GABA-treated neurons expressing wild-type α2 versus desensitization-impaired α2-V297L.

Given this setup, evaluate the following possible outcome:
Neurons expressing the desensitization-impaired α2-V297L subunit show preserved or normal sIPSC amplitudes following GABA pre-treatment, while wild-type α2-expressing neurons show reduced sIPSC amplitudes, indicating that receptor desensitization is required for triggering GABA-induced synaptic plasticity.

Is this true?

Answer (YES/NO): NO